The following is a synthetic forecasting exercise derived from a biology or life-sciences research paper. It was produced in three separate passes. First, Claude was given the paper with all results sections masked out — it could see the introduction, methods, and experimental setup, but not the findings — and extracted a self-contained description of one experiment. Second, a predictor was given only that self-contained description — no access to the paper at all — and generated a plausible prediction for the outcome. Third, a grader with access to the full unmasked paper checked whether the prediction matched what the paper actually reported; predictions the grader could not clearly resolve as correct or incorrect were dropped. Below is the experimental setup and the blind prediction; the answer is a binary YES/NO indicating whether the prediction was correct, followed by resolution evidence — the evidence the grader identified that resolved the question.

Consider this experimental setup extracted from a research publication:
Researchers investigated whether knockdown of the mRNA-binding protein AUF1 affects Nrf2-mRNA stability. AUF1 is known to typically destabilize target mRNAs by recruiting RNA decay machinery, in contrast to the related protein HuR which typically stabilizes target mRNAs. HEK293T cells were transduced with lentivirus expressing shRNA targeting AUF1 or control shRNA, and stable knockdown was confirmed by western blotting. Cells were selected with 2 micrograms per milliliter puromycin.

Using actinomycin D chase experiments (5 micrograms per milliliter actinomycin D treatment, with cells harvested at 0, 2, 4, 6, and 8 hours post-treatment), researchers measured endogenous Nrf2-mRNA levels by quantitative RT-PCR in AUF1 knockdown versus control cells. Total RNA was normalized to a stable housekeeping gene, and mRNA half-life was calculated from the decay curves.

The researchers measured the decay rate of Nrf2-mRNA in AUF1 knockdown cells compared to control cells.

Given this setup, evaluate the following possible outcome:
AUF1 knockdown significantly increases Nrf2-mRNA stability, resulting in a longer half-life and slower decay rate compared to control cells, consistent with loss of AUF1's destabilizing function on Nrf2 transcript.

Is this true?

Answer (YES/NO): NO